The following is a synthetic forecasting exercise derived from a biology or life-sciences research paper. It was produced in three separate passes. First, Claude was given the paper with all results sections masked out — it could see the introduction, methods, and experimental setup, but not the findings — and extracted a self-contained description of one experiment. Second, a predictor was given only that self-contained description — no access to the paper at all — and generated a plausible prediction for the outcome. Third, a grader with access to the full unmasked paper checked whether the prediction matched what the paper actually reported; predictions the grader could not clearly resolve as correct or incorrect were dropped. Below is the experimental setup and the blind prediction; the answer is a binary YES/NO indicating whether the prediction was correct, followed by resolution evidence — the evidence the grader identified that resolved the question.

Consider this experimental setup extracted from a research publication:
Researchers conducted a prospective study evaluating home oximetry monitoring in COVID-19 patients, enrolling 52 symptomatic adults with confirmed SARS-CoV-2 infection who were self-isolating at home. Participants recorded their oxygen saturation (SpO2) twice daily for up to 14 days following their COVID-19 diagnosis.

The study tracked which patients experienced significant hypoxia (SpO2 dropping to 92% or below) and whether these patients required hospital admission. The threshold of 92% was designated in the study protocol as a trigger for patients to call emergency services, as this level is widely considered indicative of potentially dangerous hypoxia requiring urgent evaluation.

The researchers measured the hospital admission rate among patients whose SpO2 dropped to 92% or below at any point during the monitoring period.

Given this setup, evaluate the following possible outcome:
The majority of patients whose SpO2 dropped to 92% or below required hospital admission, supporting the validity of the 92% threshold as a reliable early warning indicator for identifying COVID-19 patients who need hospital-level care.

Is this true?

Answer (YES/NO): YES